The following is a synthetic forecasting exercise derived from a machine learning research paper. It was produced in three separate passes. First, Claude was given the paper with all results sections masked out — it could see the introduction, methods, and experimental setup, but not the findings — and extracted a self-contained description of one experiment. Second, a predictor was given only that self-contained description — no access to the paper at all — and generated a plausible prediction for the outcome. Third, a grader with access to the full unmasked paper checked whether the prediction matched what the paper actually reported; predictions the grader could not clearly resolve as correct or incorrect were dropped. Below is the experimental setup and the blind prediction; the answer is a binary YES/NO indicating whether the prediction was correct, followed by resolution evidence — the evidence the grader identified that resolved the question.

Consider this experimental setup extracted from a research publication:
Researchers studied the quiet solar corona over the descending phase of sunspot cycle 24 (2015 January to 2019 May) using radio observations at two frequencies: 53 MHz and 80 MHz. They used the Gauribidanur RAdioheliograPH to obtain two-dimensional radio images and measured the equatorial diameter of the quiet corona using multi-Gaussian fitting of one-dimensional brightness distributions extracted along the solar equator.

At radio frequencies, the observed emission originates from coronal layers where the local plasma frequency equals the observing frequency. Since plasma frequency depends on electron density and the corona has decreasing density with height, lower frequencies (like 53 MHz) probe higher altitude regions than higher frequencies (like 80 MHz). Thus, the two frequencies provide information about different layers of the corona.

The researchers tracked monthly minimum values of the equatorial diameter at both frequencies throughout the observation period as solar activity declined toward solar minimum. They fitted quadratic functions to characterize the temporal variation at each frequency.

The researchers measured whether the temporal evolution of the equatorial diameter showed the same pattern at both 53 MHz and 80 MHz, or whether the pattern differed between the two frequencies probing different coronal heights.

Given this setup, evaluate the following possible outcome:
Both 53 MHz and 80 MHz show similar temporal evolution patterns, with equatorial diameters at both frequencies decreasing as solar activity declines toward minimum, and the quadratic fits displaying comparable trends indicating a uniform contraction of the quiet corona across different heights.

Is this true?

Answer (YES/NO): YES